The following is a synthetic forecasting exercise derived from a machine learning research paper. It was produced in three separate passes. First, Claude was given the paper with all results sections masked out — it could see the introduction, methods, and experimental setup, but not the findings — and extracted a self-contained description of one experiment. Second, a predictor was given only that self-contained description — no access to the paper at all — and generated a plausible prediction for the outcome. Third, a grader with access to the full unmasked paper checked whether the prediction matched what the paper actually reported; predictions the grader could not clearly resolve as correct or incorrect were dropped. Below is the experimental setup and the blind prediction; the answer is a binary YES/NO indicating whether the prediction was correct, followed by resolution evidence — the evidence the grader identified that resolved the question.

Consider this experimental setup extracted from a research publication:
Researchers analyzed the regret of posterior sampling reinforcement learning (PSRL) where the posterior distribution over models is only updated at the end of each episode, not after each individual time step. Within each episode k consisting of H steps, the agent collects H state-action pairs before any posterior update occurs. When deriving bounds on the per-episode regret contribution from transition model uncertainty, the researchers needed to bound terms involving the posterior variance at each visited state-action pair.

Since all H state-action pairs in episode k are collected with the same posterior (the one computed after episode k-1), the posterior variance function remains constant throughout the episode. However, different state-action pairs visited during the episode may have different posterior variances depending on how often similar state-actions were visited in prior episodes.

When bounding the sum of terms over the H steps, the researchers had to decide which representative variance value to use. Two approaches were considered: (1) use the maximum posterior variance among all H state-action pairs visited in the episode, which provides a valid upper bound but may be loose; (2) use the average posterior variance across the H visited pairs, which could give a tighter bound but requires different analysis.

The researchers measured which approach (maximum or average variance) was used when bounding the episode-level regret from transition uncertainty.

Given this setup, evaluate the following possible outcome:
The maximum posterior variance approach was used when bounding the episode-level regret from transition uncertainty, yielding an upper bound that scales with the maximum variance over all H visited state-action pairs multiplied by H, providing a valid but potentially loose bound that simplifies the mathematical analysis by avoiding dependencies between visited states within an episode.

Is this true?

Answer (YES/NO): YES